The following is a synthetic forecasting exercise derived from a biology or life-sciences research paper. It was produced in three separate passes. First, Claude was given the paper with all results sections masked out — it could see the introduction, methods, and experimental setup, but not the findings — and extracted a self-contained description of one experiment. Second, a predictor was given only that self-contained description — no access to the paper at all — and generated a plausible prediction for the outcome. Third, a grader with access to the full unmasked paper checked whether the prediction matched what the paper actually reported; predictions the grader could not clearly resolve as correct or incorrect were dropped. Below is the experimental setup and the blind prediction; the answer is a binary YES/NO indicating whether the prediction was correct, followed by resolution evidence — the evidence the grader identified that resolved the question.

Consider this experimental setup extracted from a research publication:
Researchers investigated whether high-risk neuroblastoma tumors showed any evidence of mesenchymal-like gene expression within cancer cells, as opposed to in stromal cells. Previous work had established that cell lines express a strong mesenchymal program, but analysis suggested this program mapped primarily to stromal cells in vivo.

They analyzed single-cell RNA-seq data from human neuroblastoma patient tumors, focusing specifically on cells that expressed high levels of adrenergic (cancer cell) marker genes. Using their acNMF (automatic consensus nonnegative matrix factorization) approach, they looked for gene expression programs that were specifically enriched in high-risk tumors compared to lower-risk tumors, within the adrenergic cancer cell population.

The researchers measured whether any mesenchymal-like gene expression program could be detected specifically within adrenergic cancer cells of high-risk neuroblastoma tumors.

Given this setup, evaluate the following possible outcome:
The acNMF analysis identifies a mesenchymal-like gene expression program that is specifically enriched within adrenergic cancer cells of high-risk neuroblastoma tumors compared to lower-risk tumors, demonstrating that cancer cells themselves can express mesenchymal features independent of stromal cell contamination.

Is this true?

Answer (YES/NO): NO